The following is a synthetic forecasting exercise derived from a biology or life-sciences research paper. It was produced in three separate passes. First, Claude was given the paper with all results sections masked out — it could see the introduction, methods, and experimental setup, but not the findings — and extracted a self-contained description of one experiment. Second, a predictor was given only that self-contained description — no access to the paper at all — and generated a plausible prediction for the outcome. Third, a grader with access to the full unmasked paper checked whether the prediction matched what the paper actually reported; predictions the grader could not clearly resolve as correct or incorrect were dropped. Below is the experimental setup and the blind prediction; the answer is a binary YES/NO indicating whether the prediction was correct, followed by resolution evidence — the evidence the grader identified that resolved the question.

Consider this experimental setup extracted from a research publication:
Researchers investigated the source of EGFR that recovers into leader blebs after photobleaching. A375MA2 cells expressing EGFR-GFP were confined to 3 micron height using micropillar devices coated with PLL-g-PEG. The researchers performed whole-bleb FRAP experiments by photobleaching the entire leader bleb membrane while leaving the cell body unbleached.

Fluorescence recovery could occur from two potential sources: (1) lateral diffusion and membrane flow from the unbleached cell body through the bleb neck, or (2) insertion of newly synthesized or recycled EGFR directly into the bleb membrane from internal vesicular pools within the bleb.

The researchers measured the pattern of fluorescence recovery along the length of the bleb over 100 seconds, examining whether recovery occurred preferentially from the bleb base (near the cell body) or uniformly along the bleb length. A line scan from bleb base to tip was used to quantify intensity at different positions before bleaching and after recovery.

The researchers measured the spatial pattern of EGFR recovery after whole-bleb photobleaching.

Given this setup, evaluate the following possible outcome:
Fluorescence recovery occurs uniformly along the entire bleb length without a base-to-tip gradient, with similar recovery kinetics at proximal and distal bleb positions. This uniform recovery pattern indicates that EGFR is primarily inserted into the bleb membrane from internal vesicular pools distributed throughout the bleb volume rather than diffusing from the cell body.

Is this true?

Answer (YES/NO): NO